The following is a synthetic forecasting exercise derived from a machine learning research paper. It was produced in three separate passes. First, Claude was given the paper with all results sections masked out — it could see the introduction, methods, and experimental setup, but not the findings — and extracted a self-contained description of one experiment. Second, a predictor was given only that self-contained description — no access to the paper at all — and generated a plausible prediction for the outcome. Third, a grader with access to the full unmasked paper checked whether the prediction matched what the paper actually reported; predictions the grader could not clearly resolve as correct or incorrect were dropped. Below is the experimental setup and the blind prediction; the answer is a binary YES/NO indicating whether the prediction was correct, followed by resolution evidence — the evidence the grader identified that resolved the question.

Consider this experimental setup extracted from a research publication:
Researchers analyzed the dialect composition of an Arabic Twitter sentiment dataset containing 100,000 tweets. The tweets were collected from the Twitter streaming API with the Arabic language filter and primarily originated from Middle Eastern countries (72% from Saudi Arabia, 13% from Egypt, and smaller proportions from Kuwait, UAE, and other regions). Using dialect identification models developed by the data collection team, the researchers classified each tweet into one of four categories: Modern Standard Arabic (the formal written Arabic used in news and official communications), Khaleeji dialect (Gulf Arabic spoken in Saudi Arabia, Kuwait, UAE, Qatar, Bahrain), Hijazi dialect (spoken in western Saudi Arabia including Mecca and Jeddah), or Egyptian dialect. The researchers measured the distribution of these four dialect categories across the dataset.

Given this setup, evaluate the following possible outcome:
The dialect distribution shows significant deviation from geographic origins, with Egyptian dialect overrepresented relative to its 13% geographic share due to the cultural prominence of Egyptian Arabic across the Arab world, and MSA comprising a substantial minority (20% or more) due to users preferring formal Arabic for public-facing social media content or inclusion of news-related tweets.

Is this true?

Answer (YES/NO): NO